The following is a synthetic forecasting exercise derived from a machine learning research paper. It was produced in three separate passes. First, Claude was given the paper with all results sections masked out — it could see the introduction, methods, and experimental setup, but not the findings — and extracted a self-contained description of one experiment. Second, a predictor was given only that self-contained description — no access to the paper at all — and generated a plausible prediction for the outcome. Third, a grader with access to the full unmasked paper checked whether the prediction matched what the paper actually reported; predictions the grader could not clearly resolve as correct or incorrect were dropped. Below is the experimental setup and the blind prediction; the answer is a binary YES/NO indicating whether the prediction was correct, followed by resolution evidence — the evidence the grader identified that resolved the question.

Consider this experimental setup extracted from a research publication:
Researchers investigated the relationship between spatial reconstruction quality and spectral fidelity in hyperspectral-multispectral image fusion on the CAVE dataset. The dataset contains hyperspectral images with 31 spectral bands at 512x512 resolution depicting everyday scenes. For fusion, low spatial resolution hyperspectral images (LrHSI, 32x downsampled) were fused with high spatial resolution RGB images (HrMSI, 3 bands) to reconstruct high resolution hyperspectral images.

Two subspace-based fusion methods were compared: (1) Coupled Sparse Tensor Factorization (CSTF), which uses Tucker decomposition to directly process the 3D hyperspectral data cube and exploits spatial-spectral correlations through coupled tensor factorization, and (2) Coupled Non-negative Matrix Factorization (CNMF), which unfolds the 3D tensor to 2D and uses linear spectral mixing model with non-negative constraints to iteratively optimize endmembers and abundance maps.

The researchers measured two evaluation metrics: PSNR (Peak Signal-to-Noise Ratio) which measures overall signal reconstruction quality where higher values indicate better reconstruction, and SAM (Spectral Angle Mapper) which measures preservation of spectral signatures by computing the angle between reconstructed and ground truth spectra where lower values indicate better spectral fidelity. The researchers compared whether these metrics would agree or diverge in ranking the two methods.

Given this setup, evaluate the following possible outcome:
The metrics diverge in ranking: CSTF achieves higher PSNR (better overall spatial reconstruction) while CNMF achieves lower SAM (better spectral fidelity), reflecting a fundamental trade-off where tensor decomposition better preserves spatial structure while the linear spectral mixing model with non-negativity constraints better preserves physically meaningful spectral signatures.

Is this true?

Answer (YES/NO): NO